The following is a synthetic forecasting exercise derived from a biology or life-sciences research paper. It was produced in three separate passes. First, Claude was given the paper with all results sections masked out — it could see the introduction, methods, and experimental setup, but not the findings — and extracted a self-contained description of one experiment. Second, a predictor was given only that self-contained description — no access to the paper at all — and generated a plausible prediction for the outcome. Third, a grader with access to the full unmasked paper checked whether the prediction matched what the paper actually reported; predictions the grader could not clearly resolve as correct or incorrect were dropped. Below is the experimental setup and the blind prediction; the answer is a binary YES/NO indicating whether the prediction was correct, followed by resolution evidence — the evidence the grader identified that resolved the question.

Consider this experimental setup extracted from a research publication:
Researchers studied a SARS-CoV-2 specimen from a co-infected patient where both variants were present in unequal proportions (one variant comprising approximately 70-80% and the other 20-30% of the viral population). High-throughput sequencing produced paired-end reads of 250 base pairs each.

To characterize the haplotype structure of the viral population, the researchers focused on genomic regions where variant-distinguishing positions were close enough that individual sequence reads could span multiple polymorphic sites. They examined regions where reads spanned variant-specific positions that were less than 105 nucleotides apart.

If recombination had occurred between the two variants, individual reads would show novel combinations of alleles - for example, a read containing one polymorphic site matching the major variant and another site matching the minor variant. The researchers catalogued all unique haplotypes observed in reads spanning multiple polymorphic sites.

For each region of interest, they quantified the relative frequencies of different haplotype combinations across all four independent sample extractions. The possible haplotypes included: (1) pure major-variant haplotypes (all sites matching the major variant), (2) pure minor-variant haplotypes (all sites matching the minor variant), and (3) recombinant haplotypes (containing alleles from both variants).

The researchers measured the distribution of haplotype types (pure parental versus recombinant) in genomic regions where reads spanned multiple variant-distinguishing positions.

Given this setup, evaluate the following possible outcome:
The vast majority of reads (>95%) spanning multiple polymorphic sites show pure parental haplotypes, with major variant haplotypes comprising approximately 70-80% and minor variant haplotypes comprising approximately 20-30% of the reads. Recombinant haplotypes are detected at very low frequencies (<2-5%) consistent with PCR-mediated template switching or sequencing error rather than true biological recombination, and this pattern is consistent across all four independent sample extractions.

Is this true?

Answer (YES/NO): NO